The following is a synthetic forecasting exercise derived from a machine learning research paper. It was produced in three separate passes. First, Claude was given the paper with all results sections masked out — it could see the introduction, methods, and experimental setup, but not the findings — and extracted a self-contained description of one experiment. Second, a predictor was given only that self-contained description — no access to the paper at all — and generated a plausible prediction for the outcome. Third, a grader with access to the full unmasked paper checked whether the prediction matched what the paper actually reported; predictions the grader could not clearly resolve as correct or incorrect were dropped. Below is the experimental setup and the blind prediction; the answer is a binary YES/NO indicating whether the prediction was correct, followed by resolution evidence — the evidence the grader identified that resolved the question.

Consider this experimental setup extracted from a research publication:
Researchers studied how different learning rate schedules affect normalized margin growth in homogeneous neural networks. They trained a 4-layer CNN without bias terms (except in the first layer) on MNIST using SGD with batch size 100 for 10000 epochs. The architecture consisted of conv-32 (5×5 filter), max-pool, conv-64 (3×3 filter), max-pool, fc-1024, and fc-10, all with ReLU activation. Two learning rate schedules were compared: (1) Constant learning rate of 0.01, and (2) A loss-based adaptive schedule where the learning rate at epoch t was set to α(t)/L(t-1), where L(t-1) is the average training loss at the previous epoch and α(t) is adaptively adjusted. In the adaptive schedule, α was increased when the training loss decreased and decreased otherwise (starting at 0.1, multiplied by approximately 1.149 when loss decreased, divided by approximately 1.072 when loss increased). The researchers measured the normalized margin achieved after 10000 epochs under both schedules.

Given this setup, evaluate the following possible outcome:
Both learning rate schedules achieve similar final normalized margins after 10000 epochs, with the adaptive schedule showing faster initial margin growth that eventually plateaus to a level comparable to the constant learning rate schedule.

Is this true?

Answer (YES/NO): NO